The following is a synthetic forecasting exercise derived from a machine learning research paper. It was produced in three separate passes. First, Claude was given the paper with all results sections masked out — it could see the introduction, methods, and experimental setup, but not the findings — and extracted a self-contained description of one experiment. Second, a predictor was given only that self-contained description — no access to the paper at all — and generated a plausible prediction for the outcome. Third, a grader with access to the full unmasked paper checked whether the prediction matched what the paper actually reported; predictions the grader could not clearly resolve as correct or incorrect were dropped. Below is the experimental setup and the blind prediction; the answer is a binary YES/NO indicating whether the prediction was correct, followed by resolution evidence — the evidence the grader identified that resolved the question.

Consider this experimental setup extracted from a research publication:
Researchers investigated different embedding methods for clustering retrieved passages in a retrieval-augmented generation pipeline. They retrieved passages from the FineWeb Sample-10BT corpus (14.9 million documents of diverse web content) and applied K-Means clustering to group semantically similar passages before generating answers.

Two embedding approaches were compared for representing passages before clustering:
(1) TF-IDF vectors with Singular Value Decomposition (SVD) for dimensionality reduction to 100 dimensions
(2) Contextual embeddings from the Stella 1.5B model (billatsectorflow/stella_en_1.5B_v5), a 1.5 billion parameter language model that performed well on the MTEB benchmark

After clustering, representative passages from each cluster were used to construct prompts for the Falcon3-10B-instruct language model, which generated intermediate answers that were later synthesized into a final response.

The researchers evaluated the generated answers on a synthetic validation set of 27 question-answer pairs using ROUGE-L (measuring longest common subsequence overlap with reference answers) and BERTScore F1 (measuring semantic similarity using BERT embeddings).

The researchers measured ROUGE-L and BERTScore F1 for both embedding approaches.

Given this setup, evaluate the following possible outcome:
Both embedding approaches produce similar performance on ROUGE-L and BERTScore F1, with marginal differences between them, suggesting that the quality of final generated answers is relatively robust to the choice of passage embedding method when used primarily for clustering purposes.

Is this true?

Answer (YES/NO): YES